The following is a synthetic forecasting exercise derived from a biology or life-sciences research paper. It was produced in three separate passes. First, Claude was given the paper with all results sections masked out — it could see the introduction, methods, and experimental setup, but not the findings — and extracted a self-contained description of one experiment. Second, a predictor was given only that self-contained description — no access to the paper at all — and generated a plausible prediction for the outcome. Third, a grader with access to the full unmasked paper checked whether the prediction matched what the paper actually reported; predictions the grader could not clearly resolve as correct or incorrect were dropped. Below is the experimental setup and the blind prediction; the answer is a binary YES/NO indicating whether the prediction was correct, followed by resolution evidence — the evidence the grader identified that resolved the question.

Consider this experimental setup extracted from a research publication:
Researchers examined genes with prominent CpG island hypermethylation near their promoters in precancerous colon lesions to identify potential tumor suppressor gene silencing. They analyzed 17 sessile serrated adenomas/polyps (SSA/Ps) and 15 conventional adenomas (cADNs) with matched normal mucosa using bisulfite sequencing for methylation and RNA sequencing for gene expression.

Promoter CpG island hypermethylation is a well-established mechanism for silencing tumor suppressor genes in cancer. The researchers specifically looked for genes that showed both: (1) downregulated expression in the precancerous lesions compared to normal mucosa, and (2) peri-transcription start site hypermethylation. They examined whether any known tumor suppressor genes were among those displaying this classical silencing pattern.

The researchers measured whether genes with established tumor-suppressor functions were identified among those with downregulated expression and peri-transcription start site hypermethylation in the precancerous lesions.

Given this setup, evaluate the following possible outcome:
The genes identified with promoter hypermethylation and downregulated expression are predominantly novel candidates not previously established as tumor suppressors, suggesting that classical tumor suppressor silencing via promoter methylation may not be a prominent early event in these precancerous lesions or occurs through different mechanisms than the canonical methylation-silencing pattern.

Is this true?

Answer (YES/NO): YES